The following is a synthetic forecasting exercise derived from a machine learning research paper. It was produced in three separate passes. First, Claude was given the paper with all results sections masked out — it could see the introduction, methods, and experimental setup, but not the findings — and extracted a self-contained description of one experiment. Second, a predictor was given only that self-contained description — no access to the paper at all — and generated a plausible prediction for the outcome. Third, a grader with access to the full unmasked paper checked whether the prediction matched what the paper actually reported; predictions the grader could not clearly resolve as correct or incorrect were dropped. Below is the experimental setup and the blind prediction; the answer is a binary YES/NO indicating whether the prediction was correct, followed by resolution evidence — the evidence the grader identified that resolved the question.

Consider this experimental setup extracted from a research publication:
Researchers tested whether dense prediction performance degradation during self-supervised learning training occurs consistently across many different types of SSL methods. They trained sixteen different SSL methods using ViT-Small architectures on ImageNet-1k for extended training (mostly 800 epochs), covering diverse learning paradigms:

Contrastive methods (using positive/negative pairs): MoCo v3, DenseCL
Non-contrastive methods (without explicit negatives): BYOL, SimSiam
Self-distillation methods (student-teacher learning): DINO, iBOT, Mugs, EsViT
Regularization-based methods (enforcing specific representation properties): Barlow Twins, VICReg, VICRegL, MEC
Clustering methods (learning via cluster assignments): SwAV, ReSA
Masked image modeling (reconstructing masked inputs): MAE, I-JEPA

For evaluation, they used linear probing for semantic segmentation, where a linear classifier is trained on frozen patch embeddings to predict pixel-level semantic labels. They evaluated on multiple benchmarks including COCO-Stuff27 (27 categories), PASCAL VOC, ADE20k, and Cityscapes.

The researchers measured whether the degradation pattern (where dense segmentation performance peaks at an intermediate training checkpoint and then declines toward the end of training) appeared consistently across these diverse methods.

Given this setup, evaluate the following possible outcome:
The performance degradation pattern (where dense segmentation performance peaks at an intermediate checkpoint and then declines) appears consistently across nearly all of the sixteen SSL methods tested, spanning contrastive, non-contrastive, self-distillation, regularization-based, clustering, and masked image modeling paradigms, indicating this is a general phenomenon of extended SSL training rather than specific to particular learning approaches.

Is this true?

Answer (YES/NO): YES